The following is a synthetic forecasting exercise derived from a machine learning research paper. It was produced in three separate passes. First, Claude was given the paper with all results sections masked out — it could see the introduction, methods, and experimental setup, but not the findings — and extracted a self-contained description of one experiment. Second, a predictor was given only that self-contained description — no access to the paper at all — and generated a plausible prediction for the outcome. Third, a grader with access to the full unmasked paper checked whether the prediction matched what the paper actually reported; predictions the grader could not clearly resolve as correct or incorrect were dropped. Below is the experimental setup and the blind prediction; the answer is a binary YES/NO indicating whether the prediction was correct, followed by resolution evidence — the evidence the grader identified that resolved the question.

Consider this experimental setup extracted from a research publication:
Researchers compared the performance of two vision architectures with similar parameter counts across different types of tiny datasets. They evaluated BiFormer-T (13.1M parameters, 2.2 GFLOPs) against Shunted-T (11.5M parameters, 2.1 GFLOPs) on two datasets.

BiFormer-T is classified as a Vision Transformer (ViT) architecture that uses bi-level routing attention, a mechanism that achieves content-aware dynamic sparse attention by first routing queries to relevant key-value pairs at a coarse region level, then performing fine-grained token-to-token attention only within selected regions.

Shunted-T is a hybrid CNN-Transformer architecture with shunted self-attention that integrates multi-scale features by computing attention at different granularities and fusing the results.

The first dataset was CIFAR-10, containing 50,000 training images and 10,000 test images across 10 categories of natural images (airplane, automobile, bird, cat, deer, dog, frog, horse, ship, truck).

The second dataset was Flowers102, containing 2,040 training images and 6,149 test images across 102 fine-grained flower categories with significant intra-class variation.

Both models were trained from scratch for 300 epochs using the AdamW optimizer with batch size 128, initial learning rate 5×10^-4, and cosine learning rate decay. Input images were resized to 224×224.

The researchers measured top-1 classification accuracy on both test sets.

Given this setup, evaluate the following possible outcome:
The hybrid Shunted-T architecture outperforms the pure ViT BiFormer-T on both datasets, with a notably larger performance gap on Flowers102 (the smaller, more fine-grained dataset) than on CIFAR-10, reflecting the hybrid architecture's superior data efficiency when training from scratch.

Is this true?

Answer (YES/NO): NO